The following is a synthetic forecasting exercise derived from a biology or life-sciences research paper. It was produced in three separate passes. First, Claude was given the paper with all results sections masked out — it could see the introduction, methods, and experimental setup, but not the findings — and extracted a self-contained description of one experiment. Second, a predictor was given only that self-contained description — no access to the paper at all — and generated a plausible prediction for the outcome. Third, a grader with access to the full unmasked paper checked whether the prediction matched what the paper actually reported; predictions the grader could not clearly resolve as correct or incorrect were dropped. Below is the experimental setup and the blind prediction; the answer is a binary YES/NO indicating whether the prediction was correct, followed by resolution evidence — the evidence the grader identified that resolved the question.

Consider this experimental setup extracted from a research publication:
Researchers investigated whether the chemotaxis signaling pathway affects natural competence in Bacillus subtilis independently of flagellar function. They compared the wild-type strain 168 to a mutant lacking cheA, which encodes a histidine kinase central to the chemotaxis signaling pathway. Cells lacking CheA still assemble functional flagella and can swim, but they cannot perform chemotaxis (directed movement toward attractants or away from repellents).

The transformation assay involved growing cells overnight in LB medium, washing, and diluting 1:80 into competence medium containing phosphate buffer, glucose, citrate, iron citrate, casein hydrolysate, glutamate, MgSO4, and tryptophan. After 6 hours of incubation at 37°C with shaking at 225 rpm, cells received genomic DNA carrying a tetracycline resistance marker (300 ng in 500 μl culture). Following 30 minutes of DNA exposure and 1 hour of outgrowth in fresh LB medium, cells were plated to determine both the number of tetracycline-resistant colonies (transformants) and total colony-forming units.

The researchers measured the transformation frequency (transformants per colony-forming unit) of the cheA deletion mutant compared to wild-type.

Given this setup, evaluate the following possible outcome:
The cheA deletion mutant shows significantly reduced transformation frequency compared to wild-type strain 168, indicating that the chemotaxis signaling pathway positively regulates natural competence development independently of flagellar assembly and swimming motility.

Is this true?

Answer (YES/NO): NO